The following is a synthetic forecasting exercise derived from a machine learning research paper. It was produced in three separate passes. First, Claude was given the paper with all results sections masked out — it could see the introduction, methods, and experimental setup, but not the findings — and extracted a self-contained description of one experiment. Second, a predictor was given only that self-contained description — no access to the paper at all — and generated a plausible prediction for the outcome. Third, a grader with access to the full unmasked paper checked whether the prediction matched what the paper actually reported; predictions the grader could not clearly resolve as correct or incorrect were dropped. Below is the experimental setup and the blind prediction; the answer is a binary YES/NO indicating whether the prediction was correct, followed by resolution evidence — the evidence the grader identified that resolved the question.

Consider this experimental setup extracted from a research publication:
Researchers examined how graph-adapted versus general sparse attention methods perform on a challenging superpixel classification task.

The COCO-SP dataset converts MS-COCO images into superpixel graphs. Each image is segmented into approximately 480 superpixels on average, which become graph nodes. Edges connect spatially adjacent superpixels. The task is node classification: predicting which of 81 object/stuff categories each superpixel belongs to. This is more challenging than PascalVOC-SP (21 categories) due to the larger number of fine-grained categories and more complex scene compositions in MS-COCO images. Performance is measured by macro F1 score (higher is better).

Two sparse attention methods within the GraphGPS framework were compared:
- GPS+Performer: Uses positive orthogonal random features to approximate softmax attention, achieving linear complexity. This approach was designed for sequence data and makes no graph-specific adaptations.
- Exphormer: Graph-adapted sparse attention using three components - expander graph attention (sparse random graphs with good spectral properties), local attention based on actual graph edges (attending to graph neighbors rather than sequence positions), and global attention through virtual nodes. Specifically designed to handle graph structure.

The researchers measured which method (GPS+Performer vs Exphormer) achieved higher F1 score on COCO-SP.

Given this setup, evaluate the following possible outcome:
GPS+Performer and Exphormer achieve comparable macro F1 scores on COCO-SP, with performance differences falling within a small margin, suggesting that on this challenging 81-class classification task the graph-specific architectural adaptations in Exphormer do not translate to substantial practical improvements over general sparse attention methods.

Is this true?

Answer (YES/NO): NO